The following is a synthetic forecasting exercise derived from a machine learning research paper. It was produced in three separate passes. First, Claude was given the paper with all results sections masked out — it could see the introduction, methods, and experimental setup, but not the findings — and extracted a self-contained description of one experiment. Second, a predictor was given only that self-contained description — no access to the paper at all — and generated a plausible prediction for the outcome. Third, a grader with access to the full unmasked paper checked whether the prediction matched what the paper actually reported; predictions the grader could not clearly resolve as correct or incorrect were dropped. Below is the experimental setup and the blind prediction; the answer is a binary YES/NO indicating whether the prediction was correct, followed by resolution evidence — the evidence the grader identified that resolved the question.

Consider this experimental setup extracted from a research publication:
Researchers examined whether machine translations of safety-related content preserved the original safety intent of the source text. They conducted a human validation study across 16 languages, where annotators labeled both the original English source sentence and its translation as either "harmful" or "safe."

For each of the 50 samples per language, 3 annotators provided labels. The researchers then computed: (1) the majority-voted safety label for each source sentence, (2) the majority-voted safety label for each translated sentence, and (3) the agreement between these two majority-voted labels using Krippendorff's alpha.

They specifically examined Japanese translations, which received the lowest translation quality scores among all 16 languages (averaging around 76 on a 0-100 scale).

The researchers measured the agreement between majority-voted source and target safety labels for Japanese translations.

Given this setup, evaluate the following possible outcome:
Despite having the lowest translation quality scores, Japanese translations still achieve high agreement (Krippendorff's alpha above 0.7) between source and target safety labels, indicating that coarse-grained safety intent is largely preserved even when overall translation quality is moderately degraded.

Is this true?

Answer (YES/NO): YES